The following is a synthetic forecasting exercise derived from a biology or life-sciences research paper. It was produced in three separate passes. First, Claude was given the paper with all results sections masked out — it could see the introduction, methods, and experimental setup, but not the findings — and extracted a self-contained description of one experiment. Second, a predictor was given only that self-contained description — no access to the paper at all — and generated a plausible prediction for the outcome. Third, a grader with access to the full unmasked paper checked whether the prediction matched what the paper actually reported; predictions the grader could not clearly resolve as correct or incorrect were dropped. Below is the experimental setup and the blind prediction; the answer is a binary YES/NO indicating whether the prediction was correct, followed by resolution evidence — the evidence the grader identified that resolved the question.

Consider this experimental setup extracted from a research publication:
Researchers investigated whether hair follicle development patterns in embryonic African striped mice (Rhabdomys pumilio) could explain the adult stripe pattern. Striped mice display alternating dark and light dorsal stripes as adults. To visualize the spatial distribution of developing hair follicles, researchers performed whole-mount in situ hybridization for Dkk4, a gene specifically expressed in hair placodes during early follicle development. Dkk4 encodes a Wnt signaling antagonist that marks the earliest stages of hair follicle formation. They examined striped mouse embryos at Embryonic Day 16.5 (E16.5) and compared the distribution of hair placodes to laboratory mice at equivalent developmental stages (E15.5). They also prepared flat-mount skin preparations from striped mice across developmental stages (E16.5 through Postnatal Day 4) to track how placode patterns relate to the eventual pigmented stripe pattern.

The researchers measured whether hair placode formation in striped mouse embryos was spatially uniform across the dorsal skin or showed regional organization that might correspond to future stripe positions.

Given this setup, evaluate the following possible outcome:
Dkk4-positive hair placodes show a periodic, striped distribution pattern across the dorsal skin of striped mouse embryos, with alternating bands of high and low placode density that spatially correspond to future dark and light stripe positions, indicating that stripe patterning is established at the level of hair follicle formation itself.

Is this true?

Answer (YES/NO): YES